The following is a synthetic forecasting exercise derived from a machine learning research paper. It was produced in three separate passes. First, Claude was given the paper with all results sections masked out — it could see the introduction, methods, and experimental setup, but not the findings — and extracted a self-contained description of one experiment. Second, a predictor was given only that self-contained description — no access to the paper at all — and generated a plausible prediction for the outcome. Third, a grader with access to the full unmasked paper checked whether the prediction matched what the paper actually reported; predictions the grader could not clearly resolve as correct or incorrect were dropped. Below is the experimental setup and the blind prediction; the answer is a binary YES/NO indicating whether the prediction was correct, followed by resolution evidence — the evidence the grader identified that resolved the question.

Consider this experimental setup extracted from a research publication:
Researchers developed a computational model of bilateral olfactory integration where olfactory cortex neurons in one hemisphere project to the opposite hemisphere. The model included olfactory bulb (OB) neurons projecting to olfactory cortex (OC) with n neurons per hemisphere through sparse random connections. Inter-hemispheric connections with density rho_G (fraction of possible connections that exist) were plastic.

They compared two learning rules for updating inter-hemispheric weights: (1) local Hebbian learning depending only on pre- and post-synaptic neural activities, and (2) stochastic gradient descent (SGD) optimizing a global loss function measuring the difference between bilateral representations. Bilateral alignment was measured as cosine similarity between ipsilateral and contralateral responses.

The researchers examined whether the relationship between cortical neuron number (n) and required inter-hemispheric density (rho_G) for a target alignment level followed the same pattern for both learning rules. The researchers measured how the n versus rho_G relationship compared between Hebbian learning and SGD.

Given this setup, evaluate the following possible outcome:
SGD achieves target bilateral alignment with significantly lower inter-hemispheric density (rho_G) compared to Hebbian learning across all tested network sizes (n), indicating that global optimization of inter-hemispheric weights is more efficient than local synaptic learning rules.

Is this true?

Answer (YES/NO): NO